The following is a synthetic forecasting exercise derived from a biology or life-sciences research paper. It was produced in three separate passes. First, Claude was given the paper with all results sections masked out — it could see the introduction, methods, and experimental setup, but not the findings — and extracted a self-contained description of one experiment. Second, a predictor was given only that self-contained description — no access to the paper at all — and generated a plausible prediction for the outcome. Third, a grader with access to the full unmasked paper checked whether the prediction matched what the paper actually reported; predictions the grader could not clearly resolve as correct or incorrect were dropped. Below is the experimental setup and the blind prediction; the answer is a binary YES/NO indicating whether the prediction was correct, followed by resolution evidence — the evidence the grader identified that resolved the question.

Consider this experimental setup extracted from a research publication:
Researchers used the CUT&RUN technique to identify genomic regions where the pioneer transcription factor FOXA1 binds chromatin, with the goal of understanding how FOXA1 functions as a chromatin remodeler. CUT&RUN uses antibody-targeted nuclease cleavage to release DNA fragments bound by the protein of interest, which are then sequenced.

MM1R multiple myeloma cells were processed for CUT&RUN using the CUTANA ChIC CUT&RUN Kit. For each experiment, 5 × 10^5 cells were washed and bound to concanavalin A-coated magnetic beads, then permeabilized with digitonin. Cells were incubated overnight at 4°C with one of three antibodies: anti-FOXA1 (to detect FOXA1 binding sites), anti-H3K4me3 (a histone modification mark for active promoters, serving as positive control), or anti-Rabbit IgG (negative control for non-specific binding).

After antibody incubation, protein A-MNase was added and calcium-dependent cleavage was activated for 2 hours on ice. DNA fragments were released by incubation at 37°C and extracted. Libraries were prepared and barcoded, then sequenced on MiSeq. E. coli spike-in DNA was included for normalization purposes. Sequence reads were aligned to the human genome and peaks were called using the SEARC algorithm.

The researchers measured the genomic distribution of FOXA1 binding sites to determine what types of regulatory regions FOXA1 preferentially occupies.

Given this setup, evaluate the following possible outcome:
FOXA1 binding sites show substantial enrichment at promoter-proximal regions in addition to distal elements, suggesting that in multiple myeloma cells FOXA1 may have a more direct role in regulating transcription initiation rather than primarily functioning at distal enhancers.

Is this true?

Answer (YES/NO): NO